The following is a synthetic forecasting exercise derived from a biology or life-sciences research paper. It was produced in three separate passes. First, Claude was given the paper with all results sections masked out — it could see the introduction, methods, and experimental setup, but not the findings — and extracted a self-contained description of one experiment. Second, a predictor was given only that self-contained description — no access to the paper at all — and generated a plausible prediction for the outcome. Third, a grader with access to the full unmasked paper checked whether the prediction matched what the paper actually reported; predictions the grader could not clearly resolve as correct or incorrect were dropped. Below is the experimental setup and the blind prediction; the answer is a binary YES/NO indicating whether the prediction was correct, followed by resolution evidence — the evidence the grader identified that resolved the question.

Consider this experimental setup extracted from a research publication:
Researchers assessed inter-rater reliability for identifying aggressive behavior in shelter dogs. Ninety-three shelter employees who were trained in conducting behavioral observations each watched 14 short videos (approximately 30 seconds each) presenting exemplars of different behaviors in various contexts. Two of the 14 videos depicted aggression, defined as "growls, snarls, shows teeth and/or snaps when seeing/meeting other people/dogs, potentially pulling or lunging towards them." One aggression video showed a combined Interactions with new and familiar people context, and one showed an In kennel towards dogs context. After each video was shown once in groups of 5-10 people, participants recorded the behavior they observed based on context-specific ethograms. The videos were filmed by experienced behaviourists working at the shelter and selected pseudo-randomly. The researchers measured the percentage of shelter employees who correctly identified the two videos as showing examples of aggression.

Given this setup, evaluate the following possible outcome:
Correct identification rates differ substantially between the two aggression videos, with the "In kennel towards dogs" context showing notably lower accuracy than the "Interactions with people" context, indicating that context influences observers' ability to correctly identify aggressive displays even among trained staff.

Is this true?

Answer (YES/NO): NO